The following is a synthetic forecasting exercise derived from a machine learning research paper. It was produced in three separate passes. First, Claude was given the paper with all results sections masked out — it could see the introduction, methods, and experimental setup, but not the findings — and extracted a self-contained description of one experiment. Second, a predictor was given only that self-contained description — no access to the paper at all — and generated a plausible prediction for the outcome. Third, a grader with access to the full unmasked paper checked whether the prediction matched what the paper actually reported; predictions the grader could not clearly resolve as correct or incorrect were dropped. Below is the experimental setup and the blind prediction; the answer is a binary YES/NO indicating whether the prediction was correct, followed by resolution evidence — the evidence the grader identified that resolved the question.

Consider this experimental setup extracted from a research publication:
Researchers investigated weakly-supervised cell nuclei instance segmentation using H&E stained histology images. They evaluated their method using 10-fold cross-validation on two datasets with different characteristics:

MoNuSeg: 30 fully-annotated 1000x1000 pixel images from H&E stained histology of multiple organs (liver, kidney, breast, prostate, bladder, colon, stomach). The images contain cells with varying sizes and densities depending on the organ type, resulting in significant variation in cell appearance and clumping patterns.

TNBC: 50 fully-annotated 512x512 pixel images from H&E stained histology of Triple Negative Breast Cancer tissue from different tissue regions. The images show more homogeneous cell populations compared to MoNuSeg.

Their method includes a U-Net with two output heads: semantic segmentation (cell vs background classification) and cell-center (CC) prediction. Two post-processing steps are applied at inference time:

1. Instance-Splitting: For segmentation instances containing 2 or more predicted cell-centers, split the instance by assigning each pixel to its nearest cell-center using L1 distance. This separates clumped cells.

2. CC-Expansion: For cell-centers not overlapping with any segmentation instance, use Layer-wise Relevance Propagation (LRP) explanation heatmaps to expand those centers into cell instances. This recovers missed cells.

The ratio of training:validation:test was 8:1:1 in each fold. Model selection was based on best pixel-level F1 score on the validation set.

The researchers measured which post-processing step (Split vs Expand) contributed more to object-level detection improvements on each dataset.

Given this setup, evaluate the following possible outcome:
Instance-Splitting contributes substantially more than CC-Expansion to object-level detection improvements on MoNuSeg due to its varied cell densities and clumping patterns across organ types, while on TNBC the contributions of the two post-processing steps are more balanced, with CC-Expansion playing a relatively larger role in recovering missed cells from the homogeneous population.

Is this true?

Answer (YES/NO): NO